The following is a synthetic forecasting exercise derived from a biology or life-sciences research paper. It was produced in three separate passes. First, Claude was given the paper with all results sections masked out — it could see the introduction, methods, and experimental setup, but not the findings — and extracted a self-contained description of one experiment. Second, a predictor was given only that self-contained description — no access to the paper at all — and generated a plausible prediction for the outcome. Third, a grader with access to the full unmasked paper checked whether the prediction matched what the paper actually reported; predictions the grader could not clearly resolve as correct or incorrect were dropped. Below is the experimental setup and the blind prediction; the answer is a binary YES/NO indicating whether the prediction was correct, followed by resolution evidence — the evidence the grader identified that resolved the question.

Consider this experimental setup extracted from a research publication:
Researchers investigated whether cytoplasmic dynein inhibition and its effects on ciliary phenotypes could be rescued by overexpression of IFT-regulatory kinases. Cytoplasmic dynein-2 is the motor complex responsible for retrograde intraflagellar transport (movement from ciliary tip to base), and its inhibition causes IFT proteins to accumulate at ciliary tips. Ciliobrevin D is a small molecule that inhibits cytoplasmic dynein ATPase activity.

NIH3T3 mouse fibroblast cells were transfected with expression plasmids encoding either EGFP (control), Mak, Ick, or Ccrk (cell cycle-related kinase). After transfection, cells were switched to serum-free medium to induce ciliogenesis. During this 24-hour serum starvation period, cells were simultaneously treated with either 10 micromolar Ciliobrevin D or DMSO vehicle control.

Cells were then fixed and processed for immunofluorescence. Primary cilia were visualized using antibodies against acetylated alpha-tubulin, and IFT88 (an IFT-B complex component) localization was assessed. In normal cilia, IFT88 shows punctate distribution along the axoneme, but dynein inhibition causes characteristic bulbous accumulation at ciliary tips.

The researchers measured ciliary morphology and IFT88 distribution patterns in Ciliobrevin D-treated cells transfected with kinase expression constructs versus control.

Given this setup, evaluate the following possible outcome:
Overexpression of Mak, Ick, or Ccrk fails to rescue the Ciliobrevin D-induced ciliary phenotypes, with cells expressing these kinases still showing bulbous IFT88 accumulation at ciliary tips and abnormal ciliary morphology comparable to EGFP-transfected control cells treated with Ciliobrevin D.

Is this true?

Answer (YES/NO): NO